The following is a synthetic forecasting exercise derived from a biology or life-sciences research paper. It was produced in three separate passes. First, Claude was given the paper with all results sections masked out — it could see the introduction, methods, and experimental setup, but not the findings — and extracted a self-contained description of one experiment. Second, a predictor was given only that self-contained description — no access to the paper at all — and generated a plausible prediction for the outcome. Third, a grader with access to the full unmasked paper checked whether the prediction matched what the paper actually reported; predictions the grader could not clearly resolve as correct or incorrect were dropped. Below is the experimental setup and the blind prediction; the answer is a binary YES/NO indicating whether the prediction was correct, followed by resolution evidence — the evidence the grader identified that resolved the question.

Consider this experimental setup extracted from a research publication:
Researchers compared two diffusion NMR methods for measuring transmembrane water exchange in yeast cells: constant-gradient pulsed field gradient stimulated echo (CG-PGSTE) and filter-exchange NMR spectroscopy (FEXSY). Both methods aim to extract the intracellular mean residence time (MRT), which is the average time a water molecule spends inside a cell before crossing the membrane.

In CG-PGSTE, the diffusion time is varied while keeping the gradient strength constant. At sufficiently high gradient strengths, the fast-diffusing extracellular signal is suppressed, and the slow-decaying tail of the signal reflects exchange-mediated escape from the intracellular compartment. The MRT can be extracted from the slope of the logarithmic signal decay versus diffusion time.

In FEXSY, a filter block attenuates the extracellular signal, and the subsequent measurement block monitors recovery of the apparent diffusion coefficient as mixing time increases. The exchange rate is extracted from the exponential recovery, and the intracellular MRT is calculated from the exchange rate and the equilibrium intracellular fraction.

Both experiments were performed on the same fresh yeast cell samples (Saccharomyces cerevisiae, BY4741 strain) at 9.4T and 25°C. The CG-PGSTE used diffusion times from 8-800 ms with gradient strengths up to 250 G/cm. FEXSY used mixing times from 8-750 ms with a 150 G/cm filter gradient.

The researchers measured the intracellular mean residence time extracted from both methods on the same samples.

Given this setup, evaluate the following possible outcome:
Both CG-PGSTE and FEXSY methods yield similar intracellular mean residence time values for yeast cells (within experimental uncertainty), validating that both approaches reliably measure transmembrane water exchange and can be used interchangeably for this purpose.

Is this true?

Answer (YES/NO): NO